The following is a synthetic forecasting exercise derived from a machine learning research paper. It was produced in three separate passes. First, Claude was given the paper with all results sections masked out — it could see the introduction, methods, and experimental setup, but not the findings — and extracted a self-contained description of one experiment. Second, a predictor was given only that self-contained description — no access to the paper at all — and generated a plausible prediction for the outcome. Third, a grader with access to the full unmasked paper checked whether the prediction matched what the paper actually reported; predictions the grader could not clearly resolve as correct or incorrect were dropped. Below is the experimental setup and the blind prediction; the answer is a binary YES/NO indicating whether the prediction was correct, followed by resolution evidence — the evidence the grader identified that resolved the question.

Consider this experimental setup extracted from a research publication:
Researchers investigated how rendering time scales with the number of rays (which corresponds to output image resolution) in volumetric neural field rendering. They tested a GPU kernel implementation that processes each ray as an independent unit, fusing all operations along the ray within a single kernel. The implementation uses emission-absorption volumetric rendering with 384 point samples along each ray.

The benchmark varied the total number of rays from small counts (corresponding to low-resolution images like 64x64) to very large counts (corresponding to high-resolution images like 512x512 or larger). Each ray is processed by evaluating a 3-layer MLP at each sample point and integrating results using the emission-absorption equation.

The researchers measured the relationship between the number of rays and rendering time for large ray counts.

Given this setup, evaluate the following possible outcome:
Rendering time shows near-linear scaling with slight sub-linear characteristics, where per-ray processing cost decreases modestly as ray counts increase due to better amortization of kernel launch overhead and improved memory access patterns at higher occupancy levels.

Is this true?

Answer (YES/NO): NO